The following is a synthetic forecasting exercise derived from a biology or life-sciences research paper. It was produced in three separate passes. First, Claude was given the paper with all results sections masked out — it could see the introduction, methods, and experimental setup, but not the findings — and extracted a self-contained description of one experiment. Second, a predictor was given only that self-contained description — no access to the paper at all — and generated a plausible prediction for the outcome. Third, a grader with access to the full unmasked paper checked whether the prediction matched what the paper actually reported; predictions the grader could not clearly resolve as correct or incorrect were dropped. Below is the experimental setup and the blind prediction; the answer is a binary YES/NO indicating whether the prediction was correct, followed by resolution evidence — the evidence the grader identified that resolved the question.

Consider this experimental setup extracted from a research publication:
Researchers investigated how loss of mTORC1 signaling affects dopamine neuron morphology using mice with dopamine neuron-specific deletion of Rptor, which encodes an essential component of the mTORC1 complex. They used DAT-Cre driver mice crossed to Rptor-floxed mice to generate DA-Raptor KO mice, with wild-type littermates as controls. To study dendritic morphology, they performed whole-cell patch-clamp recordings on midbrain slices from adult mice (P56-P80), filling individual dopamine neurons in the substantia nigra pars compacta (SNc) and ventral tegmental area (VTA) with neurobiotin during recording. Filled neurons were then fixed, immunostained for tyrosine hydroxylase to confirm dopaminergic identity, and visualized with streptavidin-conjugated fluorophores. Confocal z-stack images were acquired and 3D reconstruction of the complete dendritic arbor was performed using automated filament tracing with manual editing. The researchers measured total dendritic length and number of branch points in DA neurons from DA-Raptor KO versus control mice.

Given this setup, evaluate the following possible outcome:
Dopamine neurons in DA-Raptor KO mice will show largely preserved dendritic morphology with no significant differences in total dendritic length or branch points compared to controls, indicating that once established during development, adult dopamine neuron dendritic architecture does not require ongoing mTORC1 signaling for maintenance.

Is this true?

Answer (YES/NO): NO